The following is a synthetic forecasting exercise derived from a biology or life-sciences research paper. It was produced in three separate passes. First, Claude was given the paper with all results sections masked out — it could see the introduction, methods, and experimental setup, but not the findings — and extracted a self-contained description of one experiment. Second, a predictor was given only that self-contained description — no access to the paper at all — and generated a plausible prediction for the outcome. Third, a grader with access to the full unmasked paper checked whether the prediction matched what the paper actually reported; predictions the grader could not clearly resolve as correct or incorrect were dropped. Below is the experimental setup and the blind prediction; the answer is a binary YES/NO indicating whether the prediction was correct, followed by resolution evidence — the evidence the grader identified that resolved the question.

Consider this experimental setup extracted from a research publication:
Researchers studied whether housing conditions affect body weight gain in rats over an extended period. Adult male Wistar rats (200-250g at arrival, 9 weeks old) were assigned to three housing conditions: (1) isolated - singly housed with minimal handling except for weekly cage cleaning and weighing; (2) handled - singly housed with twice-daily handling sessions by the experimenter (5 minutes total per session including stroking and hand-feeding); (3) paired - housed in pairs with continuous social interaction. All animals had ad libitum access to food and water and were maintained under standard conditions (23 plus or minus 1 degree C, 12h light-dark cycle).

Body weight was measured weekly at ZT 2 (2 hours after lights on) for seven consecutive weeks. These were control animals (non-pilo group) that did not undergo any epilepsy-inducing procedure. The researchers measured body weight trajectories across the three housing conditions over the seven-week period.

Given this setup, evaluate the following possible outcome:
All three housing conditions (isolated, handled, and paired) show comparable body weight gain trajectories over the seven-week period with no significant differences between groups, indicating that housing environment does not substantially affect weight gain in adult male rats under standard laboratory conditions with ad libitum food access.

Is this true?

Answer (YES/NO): NO